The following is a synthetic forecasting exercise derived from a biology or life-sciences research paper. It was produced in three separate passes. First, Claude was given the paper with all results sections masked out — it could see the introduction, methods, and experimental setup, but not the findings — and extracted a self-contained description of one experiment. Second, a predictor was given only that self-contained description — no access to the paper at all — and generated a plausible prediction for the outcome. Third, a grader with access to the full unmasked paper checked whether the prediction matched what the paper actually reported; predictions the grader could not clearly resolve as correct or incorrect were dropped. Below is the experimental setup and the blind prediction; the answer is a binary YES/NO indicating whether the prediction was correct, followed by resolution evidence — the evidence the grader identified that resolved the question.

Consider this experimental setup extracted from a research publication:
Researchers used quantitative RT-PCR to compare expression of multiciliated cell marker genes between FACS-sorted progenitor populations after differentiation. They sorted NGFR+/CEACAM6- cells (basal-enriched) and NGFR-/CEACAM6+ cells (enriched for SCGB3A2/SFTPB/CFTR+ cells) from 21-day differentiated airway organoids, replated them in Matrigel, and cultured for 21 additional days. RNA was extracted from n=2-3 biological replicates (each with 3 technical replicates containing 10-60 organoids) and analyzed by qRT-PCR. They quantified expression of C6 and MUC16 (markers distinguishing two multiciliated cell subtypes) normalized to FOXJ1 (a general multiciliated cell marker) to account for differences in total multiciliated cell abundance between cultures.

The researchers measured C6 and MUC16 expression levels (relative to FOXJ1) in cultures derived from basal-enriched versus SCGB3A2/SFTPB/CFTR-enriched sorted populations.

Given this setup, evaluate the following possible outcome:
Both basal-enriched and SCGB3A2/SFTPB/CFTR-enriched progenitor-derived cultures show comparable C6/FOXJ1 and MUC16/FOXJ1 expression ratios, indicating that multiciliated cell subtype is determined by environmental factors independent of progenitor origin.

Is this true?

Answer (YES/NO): NO